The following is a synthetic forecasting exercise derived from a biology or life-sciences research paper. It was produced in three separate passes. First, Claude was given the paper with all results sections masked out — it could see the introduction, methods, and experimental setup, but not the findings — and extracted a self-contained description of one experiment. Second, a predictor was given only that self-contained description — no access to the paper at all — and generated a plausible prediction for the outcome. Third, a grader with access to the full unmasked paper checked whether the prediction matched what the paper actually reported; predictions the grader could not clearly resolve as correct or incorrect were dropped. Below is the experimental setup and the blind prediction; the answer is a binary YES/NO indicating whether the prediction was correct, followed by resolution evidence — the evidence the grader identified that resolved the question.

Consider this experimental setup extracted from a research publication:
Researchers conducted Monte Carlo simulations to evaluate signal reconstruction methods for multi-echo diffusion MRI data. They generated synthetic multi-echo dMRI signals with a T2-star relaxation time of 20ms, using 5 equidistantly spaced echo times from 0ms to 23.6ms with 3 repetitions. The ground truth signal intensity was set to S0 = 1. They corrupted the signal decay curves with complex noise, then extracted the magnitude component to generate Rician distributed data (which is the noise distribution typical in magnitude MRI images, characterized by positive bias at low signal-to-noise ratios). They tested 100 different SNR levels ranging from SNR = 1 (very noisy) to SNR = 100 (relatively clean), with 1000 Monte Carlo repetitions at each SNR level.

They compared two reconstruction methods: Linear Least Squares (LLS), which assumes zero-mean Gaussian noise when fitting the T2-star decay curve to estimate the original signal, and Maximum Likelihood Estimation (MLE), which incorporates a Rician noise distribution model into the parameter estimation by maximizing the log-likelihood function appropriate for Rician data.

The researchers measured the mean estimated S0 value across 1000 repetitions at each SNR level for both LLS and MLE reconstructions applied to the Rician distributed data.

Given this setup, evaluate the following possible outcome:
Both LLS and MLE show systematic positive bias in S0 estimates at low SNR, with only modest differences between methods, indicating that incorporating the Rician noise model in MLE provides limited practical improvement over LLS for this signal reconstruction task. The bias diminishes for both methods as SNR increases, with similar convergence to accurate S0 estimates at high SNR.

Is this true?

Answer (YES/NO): NO